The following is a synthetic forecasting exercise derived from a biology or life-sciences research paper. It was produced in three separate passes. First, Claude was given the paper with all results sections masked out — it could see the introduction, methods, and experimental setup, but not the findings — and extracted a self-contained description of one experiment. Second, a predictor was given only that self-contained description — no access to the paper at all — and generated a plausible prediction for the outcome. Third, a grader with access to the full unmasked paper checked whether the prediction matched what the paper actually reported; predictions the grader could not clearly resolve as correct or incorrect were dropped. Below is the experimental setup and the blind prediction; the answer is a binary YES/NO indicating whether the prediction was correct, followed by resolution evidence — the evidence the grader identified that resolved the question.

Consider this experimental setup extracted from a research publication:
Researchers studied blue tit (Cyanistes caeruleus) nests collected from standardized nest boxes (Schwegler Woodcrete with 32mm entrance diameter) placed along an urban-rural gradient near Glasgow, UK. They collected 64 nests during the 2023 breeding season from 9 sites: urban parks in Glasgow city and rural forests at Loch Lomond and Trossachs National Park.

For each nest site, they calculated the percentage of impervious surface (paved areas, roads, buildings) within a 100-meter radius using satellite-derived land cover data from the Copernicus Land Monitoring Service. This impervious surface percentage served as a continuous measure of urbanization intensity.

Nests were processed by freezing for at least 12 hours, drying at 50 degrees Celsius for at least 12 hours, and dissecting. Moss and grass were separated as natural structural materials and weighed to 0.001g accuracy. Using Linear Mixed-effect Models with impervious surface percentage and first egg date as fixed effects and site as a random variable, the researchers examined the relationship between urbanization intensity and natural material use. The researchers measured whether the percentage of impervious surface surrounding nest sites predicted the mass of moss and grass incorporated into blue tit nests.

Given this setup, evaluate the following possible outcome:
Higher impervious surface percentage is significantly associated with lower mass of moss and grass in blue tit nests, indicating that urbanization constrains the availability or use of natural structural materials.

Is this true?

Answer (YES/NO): YES